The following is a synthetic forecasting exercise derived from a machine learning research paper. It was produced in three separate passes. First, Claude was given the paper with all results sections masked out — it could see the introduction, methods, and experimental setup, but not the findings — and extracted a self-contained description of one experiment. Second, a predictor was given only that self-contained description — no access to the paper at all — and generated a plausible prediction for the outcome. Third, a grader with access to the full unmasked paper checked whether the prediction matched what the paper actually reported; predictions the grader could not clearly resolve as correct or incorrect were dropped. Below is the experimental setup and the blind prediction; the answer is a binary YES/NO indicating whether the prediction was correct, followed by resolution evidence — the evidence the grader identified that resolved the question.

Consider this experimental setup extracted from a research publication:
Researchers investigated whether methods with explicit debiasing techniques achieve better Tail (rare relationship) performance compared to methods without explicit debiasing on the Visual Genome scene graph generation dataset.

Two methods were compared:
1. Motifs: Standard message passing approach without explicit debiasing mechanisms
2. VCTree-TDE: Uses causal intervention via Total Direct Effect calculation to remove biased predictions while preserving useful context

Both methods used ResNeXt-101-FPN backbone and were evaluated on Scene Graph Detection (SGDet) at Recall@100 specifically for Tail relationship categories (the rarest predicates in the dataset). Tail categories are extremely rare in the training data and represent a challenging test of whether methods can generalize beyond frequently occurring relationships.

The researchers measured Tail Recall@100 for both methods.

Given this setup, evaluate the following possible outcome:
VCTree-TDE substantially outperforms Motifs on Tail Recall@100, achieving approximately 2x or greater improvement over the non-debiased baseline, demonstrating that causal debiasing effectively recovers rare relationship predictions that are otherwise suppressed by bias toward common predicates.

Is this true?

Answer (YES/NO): NO